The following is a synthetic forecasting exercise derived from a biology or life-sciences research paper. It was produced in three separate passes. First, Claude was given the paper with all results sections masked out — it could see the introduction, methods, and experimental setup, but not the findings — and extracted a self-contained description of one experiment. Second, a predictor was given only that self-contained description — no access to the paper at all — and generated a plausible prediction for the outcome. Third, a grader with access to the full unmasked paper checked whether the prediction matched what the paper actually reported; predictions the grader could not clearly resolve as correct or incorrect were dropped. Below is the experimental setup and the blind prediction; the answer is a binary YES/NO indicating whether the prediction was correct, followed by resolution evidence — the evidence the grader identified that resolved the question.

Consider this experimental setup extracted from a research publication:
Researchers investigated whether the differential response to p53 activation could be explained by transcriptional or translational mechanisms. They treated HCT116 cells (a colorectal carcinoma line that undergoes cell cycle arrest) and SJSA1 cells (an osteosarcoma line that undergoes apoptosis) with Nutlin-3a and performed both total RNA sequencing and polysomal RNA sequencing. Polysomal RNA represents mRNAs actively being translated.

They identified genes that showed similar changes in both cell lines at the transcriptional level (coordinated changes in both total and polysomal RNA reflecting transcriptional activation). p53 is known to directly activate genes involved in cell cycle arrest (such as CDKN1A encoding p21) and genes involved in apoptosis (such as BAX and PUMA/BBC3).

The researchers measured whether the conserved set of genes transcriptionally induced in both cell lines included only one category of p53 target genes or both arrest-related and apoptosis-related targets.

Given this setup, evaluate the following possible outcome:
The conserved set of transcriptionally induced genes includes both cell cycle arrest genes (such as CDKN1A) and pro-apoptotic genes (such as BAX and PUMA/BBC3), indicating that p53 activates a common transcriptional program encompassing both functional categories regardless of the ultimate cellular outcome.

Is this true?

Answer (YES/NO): YES